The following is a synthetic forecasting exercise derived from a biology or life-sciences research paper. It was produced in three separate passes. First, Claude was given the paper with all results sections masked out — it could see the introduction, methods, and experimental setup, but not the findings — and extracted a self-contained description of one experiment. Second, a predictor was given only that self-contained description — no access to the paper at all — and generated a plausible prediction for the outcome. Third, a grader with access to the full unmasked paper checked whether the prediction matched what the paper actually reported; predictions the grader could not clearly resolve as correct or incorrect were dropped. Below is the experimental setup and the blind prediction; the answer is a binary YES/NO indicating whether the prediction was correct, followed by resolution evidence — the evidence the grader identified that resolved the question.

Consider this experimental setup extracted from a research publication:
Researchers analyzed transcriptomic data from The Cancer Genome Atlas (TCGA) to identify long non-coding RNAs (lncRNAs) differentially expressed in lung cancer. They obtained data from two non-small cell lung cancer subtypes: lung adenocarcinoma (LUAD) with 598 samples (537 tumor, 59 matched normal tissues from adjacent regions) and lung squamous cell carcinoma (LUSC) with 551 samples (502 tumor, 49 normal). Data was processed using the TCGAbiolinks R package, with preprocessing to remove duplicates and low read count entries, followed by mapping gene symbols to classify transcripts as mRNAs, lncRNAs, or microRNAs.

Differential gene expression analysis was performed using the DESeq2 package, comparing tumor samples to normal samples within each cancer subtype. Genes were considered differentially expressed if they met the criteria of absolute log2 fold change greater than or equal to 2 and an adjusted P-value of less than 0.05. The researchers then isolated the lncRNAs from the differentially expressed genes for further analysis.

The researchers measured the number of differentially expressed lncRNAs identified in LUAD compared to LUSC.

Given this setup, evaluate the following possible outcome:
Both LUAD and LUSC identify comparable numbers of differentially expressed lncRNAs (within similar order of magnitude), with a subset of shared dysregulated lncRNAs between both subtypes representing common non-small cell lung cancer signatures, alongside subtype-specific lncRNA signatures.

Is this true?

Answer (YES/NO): YES